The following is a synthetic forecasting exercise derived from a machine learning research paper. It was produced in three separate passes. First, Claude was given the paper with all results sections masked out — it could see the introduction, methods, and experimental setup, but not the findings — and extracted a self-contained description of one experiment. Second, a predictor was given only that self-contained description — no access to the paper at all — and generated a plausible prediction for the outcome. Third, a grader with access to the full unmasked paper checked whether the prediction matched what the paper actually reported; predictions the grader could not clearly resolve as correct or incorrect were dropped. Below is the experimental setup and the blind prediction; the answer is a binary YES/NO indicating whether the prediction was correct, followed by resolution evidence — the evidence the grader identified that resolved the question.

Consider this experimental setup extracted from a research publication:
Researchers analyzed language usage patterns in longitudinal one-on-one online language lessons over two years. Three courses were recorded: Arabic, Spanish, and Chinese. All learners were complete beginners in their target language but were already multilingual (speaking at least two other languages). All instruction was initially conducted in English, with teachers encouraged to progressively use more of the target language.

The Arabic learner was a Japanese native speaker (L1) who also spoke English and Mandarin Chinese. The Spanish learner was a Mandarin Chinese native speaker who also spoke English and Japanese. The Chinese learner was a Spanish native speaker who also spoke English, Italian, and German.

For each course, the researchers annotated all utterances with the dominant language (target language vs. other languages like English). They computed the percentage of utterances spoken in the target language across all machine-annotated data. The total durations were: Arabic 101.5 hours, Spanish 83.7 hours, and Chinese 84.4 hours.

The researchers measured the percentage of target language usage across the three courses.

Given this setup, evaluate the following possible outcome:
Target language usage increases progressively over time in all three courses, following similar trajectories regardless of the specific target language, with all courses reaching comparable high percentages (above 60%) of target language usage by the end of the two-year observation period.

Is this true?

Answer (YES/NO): NO